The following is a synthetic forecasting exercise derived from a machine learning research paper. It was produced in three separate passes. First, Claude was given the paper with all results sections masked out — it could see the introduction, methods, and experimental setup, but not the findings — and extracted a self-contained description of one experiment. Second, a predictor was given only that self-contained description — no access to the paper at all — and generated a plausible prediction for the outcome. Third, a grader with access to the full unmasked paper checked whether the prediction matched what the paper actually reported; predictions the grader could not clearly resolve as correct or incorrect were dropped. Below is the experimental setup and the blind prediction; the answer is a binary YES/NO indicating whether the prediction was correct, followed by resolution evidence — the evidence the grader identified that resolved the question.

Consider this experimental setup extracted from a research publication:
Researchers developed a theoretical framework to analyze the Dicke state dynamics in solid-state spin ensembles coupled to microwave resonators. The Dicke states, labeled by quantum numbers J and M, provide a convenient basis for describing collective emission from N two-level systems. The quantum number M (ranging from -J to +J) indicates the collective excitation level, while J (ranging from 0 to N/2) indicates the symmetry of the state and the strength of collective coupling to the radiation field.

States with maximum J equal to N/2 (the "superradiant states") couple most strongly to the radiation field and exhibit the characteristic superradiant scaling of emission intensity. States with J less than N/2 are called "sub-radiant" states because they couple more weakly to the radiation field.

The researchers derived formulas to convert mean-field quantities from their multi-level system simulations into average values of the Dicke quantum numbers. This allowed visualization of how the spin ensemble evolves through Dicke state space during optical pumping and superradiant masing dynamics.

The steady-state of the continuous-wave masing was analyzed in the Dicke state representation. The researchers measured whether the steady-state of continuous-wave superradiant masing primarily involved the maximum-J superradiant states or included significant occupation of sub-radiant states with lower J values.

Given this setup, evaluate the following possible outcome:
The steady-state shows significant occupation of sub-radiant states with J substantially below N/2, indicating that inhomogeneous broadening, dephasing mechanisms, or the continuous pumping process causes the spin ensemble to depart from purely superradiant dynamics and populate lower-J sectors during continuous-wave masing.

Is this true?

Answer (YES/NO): YES